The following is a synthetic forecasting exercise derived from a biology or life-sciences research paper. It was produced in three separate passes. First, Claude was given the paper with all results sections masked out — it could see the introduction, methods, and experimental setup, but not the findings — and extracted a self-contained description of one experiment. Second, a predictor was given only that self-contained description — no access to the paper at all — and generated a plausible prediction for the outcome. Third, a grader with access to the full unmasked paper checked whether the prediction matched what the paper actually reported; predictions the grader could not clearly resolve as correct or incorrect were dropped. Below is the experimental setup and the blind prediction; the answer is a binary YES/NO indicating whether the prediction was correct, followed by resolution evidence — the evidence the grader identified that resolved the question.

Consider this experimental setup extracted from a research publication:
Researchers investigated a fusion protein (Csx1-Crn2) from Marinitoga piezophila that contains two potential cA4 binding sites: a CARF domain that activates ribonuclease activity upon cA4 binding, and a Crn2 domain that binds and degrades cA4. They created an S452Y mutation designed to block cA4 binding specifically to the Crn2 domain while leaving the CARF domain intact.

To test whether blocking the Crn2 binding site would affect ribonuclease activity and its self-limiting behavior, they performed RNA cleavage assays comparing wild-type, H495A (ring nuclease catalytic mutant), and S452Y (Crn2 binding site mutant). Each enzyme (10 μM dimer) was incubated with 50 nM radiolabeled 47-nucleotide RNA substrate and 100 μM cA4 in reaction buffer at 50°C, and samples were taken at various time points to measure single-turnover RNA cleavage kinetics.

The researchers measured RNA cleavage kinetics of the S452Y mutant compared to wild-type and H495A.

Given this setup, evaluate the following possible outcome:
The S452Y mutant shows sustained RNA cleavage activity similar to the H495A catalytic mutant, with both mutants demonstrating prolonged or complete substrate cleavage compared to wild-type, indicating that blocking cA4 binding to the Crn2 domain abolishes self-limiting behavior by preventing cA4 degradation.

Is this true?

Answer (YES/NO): NO